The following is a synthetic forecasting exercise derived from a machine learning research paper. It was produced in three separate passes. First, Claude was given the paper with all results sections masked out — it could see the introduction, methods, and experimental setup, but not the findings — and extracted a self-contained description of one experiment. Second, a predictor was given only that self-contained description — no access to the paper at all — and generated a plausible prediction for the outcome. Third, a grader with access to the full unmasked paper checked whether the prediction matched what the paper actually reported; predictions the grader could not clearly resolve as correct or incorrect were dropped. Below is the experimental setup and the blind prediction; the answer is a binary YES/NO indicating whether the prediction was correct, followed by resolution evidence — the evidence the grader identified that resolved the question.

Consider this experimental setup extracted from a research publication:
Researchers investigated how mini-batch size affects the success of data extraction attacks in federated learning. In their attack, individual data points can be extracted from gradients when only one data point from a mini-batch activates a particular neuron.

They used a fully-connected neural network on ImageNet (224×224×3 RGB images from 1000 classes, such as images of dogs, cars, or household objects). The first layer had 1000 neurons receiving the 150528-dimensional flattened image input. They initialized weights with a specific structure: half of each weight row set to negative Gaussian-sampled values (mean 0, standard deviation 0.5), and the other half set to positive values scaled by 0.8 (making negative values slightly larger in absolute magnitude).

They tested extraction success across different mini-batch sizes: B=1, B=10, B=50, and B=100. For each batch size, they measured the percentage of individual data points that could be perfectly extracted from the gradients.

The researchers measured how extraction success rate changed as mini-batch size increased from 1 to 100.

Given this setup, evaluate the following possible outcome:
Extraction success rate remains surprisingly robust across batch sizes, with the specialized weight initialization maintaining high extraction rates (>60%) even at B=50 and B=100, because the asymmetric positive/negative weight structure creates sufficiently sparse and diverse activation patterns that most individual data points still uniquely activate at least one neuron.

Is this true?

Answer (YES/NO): NO